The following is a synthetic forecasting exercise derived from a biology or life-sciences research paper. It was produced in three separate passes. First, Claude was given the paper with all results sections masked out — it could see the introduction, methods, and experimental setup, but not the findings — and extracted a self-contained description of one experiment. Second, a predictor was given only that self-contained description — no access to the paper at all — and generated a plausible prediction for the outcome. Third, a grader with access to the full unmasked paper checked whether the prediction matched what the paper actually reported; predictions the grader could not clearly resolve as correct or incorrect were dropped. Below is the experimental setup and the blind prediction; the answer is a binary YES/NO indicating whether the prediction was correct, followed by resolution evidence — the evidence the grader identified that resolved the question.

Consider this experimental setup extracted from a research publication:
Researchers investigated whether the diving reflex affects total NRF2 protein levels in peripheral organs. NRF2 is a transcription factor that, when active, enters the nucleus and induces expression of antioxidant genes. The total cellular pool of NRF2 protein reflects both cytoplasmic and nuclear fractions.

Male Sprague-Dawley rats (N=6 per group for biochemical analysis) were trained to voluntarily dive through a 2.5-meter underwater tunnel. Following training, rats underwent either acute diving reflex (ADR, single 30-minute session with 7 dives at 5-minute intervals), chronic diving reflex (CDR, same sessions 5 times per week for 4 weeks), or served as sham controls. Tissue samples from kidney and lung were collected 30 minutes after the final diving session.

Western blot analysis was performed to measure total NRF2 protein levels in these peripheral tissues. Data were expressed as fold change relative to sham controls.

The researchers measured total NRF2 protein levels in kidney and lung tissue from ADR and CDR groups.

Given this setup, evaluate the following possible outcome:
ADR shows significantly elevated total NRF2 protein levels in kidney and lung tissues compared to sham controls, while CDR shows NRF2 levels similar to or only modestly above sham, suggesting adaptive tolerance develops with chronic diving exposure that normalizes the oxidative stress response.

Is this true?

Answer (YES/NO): NO